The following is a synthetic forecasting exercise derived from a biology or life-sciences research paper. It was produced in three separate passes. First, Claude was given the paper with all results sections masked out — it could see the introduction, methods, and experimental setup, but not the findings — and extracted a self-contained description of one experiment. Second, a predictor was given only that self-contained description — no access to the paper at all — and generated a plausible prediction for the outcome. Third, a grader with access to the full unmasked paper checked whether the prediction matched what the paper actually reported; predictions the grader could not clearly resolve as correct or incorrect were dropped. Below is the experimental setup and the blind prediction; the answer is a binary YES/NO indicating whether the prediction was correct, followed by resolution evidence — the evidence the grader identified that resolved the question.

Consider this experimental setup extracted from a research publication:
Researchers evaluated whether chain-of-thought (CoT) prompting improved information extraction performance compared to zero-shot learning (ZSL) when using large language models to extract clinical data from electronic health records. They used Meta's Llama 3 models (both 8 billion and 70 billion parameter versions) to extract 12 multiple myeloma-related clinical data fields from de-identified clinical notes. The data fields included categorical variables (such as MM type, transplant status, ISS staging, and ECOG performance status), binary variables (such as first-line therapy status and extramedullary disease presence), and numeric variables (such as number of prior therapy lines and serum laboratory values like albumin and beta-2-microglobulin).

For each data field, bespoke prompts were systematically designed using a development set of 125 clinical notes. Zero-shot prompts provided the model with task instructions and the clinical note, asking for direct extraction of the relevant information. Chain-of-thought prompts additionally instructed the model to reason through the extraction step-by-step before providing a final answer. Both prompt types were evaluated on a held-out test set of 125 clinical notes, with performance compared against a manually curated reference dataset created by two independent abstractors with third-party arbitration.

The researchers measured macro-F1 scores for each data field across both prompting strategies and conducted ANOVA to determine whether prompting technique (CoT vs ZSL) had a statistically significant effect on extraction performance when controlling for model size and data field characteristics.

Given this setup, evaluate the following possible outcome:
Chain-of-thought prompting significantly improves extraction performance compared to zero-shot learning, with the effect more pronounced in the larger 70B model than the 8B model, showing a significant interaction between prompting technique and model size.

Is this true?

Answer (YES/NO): NO